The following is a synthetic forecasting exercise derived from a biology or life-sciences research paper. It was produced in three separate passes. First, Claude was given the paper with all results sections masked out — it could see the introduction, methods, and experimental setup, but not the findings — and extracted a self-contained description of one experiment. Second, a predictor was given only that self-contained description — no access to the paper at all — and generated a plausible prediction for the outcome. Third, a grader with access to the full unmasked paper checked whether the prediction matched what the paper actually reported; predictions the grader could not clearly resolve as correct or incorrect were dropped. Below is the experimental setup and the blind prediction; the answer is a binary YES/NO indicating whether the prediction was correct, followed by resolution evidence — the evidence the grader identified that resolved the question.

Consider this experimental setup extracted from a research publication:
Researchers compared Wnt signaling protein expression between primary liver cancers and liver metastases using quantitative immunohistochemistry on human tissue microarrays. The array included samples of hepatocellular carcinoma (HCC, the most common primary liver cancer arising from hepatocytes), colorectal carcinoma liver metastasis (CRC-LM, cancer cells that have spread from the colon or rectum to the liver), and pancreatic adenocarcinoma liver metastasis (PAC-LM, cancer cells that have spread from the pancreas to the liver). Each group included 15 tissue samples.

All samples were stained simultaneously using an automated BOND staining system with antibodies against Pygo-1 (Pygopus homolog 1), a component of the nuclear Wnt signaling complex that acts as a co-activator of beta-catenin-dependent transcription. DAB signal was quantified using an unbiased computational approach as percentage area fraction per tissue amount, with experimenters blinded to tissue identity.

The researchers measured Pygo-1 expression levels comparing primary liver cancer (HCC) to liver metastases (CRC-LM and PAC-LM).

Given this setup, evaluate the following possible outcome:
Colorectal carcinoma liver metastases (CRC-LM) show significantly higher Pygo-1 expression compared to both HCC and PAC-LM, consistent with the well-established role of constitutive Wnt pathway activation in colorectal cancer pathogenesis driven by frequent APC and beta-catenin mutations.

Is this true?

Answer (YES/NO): NO